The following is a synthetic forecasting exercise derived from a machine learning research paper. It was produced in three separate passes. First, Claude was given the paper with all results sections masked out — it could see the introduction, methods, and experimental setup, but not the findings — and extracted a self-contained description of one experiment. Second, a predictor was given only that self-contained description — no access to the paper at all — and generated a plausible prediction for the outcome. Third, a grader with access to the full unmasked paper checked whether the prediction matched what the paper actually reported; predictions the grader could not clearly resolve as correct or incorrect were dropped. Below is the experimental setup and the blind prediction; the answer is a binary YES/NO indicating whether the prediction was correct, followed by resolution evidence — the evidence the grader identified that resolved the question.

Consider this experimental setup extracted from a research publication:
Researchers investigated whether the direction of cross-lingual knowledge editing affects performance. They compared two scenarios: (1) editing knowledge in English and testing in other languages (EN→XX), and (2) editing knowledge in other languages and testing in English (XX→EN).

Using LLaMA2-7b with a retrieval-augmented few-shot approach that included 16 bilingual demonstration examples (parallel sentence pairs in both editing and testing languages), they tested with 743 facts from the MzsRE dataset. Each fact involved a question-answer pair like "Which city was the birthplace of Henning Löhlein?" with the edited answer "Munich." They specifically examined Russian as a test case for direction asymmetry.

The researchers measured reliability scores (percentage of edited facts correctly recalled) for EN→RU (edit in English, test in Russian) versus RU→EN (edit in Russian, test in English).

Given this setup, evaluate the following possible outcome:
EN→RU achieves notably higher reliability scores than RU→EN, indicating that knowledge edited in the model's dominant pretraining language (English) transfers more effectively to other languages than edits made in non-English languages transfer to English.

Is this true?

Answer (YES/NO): NO